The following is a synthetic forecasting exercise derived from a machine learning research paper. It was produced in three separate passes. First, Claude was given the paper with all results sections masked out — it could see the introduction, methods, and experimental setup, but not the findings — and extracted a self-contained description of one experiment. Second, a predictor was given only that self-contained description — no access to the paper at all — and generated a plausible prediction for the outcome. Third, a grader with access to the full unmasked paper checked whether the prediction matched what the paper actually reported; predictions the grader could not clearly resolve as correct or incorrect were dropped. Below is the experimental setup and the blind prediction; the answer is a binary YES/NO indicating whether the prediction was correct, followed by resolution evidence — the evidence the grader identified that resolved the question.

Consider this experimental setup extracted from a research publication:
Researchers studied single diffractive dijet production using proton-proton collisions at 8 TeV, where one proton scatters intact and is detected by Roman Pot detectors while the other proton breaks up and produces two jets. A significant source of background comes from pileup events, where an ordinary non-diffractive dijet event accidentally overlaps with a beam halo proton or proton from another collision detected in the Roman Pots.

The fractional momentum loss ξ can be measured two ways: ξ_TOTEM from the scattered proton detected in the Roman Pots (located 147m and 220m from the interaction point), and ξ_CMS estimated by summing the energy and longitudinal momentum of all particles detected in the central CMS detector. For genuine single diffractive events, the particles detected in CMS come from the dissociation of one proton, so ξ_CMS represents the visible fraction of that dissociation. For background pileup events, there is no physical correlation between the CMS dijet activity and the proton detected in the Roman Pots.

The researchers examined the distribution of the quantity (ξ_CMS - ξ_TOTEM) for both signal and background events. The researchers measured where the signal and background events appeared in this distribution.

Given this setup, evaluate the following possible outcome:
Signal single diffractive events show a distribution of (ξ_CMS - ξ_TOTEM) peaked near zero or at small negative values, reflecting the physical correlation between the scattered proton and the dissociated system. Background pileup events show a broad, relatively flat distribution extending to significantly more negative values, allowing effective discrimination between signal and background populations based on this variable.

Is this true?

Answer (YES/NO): NO